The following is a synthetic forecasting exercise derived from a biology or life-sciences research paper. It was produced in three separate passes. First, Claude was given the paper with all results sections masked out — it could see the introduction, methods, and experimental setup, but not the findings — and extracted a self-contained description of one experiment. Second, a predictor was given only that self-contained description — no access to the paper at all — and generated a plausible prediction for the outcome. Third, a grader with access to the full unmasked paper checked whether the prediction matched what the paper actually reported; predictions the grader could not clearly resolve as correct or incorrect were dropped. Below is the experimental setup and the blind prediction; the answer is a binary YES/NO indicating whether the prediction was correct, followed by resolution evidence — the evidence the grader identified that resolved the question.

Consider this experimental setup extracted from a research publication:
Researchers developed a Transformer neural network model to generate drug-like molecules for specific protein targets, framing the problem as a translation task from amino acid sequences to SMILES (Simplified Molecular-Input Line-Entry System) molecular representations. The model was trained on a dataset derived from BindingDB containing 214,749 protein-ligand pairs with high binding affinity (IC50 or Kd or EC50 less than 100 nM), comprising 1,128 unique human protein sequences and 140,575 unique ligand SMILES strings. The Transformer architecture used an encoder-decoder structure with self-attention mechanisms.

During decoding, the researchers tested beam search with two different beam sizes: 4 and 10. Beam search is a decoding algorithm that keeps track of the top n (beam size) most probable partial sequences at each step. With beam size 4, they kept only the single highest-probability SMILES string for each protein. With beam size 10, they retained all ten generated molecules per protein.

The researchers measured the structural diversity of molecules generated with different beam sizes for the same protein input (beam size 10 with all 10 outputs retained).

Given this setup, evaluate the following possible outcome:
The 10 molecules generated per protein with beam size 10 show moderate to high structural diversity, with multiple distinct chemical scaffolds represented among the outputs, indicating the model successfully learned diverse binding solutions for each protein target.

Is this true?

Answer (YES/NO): NO